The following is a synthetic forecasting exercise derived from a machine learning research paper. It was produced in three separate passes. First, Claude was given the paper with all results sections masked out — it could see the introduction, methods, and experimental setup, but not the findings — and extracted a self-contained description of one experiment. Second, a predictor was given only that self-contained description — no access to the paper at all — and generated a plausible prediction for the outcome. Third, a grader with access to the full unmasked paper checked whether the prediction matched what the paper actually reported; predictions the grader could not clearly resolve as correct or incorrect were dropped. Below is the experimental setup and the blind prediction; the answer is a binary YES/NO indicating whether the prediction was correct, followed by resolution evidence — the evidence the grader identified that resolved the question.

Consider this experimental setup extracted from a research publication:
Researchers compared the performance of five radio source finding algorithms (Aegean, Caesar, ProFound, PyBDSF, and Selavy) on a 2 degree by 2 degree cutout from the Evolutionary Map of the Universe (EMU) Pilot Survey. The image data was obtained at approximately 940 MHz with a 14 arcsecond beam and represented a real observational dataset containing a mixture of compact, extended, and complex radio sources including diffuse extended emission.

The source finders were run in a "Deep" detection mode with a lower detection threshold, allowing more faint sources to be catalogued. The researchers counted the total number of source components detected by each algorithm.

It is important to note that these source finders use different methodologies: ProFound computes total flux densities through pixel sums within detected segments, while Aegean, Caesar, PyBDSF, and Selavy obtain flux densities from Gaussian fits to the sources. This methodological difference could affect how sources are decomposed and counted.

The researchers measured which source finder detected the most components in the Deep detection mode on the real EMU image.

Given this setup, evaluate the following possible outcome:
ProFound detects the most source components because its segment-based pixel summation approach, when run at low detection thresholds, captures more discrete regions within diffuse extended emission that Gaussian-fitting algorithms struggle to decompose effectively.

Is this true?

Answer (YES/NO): YES